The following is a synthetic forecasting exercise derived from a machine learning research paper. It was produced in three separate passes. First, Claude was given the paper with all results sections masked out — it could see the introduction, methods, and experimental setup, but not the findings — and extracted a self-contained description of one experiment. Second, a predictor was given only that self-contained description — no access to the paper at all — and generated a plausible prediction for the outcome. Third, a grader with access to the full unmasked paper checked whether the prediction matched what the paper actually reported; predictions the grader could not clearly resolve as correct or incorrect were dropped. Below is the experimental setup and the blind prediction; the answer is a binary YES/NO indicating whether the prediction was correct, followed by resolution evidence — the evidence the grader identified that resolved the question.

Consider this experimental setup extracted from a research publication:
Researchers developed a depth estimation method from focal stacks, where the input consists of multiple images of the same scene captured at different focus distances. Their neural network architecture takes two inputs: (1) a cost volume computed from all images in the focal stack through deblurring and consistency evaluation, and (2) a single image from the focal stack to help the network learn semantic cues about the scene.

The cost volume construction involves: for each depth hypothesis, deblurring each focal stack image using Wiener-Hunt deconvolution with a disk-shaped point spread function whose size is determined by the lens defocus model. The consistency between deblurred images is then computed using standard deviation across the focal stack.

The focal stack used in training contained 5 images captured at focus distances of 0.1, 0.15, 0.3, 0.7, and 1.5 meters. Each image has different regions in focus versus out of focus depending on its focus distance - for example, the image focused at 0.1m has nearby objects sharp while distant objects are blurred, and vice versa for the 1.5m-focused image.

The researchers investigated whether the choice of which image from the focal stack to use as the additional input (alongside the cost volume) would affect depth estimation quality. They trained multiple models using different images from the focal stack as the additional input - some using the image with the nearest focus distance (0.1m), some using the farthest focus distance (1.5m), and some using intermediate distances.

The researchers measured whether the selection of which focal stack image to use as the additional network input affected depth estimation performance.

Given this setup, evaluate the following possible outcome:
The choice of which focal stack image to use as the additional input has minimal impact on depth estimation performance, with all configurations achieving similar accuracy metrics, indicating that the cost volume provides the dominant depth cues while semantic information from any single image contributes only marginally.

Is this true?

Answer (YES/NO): YES